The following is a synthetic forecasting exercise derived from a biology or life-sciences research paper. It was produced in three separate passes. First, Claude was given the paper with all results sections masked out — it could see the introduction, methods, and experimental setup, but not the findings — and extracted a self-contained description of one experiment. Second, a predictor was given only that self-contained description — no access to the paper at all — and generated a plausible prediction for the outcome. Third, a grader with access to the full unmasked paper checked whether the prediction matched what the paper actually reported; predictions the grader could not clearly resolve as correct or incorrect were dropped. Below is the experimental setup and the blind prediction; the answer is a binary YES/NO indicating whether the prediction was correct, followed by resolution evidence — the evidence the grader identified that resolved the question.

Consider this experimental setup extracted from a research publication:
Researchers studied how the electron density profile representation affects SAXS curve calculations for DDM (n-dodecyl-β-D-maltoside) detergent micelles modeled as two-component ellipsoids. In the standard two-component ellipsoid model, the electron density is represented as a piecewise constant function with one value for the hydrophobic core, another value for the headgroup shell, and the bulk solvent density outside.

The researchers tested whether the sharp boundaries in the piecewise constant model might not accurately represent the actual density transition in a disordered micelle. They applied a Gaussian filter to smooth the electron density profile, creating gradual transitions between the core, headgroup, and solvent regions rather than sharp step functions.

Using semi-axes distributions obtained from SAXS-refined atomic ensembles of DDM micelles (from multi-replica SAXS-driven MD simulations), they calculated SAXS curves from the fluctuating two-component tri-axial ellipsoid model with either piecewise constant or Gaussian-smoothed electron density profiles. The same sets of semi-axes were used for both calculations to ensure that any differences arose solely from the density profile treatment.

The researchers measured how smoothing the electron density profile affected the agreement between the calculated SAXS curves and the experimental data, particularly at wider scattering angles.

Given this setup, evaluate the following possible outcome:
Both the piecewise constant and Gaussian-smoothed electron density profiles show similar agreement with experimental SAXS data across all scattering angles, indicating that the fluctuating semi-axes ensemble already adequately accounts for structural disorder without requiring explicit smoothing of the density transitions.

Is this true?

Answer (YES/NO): NO